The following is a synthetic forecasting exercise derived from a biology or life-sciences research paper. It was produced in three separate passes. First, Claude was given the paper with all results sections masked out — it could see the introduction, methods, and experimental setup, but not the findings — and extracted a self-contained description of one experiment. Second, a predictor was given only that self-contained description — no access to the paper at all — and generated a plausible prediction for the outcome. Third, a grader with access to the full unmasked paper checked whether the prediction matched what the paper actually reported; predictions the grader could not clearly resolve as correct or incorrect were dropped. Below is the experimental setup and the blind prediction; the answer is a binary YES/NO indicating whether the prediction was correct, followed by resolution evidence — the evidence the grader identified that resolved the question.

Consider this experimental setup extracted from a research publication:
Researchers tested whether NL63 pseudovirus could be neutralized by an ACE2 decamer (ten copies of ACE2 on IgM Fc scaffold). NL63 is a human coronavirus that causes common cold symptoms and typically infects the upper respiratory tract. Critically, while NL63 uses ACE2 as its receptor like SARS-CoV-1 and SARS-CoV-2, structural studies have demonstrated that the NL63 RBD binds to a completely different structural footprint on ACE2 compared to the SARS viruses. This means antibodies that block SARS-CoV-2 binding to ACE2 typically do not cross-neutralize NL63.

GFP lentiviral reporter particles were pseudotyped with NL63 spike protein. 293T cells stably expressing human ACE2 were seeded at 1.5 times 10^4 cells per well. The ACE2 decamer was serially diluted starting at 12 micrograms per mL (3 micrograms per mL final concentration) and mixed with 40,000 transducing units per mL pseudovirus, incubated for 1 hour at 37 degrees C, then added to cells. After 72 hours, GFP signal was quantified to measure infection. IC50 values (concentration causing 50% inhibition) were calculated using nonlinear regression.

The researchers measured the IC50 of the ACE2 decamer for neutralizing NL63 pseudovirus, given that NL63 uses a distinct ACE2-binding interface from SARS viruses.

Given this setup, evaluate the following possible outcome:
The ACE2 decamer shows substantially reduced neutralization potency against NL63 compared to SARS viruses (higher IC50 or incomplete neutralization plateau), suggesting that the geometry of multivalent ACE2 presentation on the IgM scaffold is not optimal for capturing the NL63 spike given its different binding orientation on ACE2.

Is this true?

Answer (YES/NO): NO